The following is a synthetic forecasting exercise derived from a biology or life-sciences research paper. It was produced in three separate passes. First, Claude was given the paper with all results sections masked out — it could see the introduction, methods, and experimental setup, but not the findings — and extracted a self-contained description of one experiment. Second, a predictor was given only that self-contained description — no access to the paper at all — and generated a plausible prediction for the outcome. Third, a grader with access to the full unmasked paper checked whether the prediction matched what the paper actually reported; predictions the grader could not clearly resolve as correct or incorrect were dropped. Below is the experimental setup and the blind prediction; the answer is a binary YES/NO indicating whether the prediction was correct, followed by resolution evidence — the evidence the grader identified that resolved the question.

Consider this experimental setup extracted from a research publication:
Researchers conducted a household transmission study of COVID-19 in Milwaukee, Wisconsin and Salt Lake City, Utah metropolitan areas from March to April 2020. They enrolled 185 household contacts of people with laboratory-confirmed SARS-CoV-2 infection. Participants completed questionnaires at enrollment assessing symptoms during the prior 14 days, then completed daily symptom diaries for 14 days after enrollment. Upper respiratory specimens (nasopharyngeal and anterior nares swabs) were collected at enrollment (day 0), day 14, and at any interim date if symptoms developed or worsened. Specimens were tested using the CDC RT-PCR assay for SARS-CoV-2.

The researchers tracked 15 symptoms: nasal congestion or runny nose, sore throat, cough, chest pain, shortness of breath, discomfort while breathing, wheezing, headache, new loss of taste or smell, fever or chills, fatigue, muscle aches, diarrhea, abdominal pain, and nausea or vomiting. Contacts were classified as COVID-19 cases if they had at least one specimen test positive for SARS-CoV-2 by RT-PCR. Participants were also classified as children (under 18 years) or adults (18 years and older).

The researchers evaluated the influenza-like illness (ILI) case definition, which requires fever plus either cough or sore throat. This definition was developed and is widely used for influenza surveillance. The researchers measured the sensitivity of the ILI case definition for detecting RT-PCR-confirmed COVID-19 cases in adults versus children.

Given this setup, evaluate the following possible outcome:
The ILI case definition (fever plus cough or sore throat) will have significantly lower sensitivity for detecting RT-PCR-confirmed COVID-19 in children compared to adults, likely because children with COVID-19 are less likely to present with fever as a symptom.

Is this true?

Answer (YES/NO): NO